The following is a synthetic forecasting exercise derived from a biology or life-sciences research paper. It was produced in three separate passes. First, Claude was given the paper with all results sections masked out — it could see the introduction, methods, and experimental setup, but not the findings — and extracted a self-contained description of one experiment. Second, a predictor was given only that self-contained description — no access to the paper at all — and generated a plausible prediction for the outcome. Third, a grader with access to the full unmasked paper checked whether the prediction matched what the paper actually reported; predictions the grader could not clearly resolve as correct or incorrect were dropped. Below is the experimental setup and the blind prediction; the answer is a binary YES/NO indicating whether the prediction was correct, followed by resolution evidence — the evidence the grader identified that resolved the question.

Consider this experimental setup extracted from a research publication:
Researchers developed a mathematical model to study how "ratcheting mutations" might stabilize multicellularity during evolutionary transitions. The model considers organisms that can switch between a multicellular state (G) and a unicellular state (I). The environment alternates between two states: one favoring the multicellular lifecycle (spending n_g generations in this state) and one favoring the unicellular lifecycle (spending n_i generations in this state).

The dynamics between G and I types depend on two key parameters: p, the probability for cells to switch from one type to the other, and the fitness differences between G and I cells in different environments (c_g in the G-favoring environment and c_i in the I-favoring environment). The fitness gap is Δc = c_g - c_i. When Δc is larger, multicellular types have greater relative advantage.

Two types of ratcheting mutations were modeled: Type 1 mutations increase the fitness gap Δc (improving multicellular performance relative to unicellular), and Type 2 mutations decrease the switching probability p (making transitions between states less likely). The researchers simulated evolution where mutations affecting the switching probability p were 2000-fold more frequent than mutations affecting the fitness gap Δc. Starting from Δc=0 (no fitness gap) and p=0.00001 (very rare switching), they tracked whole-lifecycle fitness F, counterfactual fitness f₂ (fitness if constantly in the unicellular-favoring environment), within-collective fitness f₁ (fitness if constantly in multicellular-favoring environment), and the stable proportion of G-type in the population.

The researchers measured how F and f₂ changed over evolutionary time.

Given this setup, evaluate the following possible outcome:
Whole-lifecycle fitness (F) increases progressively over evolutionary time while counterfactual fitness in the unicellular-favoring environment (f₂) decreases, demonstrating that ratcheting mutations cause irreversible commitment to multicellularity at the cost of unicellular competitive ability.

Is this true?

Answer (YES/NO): NO